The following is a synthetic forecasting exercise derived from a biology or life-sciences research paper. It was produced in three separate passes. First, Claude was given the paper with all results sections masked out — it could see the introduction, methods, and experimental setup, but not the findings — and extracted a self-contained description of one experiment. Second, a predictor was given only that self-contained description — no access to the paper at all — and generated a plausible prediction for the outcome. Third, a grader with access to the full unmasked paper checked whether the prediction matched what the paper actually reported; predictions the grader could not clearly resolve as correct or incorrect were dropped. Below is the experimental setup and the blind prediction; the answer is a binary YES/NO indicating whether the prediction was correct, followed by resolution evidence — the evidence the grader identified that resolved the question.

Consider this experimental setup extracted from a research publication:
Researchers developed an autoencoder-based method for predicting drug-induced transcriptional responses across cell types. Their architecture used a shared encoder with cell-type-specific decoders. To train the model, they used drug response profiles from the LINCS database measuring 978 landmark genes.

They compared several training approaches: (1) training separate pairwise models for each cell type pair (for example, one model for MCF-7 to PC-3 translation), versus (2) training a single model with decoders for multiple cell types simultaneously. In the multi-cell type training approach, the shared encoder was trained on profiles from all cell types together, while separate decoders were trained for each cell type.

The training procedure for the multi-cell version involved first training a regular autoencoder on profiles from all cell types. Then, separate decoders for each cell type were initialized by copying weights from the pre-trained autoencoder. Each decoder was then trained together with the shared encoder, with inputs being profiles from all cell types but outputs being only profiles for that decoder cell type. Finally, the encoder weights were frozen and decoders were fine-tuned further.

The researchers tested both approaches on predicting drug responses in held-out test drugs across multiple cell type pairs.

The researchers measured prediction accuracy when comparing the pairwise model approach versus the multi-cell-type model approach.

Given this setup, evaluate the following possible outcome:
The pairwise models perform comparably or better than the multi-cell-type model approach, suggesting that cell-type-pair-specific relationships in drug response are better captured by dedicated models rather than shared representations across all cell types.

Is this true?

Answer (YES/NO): NO